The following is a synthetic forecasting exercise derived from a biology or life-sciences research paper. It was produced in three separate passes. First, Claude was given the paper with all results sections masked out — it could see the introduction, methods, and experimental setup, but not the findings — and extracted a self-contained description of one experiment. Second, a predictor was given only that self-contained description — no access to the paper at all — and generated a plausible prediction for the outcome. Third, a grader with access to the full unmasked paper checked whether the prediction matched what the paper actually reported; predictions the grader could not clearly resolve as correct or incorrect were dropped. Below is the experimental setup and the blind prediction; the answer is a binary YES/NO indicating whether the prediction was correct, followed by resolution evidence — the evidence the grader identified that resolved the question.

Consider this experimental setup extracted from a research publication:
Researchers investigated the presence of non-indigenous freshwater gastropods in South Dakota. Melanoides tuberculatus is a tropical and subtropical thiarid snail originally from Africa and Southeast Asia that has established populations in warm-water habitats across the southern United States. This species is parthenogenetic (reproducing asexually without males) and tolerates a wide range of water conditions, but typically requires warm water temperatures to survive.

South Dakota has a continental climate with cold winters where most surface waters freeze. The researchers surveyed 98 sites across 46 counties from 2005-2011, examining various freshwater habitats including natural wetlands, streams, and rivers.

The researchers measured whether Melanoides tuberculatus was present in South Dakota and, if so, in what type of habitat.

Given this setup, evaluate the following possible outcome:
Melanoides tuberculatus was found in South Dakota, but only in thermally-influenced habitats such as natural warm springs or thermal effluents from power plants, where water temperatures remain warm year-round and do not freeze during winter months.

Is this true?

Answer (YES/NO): YES